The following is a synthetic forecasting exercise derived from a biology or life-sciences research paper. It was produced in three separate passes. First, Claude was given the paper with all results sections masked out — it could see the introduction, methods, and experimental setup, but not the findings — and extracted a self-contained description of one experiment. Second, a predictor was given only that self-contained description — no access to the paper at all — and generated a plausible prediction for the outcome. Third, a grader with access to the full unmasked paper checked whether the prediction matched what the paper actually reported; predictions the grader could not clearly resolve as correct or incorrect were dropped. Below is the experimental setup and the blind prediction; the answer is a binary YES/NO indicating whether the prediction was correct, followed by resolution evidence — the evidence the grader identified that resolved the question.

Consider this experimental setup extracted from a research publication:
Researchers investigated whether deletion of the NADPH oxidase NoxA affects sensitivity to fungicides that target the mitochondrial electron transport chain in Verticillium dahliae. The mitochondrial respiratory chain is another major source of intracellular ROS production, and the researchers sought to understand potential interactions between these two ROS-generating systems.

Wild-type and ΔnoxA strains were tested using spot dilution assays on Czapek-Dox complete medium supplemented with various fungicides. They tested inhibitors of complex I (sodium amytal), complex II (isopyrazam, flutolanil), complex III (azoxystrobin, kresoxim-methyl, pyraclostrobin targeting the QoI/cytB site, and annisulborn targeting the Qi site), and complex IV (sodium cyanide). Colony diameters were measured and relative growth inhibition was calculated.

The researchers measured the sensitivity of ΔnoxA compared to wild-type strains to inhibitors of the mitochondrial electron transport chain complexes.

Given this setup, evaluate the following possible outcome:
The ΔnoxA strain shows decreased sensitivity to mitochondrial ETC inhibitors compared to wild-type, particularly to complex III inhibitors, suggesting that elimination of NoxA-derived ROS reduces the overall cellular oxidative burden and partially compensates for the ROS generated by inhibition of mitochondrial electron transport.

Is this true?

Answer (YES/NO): NO